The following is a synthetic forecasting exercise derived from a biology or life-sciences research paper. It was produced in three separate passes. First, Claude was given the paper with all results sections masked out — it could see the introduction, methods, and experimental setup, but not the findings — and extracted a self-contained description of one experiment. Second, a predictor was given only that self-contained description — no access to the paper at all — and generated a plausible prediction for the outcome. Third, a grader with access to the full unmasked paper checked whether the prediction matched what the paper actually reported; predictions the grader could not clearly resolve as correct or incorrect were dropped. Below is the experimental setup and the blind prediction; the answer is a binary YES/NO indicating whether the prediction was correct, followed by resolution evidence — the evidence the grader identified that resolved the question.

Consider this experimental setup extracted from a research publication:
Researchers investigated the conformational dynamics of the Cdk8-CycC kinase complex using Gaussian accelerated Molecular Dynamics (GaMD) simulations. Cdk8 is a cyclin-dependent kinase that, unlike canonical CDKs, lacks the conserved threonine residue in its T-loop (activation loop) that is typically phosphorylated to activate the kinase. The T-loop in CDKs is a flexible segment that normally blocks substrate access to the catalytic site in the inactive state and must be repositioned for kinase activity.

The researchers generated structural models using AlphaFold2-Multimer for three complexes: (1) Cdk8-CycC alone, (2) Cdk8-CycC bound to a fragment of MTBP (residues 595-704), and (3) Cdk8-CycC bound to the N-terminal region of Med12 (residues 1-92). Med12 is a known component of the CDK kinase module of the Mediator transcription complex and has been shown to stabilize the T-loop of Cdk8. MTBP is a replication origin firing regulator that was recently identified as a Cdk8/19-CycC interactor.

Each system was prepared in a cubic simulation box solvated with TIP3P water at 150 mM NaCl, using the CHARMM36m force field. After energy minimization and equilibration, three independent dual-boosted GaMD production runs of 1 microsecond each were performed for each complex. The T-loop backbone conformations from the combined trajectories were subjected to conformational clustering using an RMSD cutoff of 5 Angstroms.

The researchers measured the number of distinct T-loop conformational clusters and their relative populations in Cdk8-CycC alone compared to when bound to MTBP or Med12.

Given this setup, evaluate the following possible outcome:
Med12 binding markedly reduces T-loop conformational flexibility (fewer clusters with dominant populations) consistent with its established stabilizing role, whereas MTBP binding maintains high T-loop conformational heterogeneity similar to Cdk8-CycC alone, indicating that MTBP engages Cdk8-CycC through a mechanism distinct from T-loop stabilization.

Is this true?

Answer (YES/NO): NO